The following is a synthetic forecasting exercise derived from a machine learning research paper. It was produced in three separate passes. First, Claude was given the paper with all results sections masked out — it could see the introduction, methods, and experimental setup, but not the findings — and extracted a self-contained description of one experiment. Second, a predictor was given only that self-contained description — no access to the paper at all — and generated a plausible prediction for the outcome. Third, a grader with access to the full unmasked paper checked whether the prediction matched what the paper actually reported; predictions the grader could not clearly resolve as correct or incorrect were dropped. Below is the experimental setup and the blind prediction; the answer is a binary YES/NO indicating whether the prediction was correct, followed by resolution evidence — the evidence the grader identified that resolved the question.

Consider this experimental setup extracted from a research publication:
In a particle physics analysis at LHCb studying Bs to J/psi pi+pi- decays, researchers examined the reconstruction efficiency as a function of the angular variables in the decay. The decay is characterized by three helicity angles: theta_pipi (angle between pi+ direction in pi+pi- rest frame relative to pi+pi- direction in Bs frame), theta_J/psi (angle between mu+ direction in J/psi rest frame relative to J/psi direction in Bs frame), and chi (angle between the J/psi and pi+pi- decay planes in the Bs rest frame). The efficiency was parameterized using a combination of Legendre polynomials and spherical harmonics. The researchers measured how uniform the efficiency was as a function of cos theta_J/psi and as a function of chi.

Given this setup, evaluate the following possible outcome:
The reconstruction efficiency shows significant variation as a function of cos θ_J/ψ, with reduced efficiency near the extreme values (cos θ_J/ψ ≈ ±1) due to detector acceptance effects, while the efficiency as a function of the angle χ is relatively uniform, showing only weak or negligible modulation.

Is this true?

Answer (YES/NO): NO